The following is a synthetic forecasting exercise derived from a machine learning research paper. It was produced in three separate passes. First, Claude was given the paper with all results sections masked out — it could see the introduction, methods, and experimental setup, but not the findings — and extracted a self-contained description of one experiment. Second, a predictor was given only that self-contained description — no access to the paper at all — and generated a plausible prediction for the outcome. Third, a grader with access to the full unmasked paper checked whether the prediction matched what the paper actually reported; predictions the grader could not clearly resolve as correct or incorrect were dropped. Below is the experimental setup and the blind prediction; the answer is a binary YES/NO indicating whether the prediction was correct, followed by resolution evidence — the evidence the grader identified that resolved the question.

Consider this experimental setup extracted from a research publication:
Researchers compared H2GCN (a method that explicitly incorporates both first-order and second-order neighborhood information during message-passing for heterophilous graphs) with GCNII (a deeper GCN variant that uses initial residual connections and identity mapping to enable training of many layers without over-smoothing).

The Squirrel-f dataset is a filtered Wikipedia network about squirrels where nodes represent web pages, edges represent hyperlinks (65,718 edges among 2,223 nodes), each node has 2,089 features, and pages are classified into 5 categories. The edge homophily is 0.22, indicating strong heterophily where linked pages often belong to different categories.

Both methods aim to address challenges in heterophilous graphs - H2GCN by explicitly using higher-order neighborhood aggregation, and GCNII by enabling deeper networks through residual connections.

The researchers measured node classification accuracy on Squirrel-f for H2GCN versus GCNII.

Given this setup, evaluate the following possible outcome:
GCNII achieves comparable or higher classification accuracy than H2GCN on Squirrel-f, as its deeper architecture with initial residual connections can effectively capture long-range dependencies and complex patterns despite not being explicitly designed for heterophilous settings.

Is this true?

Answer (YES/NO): NO